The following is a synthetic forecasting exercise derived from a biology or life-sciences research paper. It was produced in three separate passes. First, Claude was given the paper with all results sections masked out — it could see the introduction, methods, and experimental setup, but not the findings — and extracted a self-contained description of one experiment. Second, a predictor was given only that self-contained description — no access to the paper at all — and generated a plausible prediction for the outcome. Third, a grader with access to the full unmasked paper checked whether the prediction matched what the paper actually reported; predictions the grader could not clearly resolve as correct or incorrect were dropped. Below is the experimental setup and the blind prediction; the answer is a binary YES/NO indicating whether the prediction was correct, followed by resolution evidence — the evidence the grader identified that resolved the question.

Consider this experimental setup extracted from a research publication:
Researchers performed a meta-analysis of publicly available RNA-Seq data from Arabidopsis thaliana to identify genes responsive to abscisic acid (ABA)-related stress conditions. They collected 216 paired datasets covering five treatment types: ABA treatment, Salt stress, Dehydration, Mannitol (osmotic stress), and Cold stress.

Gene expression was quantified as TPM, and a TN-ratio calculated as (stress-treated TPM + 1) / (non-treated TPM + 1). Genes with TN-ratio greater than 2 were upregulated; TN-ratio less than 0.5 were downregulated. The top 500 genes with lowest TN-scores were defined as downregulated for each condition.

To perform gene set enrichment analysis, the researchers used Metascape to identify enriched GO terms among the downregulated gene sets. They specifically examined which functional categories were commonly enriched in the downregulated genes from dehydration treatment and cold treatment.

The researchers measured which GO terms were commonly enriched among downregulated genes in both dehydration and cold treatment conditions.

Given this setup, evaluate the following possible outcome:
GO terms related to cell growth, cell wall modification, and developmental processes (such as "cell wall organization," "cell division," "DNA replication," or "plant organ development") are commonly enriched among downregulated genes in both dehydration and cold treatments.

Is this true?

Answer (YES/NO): NO